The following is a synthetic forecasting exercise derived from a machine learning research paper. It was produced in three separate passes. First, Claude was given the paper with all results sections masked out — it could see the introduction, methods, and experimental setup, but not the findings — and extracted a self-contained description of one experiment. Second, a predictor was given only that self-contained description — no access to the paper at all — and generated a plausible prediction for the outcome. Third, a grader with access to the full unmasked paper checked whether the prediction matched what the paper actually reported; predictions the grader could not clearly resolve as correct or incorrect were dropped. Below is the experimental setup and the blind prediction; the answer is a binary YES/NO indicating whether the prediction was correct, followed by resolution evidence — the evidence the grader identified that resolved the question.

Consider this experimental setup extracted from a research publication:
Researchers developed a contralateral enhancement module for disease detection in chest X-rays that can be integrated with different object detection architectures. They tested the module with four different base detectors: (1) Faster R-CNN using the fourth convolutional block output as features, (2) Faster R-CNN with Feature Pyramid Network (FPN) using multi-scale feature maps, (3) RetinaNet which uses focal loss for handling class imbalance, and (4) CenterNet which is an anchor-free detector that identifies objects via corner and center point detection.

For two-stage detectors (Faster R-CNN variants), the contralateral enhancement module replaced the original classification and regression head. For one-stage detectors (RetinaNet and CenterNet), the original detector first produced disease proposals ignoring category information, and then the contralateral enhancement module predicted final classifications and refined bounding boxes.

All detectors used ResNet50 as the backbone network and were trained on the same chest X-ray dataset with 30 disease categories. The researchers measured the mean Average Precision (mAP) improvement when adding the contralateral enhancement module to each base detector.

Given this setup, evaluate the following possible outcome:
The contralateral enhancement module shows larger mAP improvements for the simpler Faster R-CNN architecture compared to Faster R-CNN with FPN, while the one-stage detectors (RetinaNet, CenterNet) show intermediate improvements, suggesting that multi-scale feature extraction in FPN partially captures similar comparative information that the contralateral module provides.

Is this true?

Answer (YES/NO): NO